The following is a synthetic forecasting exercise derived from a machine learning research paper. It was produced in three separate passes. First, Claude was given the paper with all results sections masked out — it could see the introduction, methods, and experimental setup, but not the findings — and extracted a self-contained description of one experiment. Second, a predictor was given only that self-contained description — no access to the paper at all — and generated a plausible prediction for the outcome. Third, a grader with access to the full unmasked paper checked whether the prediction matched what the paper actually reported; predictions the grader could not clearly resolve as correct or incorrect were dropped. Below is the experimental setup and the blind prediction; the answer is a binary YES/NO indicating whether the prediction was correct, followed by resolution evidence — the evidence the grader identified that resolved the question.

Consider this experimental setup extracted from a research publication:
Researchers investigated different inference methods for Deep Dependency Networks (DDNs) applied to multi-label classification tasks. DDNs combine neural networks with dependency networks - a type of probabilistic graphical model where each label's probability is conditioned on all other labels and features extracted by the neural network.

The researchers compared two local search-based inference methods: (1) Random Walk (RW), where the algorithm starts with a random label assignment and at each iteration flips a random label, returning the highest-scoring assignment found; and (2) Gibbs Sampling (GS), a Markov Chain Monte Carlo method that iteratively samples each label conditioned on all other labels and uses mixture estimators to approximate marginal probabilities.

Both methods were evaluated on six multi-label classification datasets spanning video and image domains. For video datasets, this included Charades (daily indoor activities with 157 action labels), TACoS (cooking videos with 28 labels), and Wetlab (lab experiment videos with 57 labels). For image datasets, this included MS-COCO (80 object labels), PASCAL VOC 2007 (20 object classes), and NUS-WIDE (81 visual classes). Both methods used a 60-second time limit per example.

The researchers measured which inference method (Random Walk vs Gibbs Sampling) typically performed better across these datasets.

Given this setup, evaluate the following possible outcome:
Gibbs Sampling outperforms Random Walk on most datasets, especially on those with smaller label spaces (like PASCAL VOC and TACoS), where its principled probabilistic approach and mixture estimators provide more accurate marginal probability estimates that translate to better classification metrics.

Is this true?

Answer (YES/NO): NO